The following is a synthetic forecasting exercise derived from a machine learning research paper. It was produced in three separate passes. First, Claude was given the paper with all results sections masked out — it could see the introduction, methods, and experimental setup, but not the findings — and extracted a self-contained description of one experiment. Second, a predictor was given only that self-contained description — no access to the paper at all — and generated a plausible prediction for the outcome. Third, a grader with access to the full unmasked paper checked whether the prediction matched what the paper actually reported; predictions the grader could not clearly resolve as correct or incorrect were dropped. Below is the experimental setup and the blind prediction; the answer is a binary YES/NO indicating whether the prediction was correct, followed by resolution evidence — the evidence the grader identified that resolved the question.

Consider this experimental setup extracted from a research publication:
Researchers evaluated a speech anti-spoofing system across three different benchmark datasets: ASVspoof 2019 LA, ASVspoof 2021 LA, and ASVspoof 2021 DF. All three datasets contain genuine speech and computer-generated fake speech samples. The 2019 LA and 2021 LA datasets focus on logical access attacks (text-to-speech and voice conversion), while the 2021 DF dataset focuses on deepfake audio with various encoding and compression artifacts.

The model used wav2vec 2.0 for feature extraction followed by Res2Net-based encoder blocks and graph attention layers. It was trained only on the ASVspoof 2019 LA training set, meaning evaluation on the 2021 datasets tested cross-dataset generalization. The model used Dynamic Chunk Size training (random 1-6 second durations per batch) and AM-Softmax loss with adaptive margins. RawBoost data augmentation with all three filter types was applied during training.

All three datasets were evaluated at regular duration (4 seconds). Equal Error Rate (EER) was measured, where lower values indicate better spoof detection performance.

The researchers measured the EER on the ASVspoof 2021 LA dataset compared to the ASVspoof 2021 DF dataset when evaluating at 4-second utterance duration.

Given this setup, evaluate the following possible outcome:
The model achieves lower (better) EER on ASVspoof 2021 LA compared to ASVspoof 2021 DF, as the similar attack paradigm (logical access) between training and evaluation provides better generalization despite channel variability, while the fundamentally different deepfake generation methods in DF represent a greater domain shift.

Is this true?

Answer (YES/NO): YES